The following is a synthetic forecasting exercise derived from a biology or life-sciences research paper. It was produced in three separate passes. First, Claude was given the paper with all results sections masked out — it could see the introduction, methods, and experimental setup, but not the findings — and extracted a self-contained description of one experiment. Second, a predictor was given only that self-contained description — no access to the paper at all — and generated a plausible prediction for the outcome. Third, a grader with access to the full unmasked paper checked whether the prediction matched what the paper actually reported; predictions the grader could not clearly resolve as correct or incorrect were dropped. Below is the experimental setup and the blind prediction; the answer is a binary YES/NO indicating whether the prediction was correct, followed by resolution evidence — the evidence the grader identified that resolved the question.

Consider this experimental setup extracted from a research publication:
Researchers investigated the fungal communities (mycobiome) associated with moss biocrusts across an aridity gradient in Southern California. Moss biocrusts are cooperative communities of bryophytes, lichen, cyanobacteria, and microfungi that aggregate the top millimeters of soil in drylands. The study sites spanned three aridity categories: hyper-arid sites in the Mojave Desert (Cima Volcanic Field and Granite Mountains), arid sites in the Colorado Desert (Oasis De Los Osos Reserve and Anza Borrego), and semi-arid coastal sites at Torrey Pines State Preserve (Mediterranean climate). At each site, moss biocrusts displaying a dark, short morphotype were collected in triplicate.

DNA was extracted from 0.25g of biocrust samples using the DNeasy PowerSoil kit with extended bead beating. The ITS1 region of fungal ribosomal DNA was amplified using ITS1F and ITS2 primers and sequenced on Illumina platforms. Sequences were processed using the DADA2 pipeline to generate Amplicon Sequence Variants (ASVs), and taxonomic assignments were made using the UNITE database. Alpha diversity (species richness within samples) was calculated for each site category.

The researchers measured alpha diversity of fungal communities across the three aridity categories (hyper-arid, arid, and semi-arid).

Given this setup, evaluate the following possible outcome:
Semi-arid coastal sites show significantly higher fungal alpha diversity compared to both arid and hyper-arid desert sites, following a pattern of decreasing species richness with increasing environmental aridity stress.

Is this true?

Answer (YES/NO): NO